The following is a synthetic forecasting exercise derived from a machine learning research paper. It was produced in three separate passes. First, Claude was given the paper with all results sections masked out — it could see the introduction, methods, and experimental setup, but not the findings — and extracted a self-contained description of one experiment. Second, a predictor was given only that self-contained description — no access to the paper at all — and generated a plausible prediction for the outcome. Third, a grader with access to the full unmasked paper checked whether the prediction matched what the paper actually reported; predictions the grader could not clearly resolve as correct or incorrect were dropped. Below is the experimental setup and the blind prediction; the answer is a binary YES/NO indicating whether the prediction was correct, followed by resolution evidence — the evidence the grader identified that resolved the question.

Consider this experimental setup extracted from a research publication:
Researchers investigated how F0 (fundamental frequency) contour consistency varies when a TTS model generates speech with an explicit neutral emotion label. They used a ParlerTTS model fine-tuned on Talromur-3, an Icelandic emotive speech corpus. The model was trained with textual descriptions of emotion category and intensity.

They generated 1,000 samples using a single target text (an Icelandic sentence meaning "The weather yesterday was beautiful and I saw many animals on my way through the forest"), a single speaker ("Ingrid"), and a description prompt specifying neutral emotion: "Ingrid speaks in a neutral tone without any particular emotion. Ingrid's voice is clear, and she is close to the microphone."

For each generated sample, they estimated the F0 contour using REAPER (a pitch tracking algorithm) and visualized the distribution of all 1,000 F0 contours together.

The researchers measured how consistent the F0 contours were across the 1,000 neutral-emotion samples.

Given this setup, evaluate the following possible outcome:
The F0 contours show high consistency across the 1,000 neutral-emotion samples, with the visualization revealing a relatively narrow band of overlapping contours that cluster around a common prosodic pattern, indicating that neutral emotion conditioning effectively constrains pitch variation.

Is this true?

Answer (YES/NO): YES